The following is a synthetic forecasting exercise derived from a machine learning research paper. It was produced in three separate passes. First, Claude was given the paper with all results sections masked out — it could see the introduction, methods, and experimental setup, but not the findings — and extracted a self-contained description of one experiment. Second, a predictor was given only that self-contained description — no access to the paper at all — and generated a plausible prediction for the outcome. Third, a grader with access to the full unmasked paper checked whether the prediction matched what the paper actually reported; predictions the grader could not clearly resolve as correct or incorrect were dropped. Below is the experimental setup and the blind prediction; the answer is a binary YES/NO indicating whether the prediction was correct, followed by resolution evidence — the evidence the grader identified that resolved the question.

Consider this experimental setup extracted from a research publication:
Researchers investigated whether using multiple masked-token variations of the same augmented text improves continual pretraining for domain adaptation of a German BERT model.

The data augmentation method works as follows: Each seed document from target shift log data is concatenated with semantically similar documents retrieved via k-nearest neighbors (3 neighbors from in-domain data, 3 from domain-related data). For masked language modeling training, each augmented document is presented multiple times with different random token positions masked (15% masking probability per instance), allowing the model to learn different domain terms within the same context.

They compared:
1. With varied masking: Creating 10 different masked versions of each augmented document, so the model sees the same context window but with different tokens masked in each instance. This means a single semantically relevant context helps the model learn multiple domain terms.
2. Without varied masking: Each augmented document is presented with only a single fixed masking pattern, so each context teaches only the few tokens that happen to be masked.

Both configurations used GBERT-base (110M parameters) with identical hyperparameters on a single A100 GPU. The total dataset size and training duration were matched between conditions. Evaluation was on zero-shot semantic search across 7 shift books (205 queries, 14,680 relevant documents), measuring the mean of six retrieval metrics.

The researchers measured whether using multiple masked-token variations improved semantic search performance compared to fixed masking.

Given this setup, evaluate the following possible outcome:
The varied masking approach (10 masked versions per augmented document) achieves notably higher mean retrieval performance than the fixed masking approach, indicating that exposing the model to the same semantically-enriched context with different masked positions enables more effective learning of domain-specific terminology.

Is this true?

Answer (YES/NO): YES